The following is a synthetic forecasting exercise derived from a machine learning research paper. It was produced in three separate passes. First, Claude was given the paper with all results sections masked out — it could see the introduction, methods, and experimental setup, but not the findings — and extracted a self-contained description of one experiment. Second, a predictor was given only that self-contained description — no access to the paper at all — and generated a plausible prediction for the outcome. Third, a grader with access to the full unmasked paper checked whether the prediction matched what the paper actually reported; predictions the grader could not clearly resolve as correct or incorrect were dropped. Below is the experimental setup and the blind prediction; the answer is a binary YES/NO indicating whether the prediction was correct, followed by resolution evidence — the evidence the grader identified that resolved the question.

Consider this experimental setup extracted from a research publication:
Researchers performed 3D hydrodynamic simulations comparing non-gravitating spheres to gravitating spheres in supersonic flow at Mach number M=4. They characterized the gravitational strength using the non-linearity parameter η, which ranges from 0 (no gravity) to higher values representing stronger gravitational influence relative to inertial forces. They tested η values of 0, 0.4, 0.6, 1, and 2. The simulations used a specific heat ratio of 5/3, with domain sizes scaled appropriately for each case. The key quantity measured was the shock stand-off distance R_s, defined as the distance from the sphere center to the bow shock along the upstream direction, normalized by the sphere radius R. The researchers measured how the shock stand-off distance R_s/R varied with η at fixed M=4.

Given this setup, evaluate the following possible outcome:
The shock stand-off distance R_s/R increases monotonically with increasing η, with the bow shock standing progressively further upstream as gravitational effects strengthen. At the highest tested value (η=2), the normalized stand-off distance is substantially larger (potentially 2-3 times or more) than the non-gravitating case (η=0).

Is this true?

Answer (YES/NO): NO